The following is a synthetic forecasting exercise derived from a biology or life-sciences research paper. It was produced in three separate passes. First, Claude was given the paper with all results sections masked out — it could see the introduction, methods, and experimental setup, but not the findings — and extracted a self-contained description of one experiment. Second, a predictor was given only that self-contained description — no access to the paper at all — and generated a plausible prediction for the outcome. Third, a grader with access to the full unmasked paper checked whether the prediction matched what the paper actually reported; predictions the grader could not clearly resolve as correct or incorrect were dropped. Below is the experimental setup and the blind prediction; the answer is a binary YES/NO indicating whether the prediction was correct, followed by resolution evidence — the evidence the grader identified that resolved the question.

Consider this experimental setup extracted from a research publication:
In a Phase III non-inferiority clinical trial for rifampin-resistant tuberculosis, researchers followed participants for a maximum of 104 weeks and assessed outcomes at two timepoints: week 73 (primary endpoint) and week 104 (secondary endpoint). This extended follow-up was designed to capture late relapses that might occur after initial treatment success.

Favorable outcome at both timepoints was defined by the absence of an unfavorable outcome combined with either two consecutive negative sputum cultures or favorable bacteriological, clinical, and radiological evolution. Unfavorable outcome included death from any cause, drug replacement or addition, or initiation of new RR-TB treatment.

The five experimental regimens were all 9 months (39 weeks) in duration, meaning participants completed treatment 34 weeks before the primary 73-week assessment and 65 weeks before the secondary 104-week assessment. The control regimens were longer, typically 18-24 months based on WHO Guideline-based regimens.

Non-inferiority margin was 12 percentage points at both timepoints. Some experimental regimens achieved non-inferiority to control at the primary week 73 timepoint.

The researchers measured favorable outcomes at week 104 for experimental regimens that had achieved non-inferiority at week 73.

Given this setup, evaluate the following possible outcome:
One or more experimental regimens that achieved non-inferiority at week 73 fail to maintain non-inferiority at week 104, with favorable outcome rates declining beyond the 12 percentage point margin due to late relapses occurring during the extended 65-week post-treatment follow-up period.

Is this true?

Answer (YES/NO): NO